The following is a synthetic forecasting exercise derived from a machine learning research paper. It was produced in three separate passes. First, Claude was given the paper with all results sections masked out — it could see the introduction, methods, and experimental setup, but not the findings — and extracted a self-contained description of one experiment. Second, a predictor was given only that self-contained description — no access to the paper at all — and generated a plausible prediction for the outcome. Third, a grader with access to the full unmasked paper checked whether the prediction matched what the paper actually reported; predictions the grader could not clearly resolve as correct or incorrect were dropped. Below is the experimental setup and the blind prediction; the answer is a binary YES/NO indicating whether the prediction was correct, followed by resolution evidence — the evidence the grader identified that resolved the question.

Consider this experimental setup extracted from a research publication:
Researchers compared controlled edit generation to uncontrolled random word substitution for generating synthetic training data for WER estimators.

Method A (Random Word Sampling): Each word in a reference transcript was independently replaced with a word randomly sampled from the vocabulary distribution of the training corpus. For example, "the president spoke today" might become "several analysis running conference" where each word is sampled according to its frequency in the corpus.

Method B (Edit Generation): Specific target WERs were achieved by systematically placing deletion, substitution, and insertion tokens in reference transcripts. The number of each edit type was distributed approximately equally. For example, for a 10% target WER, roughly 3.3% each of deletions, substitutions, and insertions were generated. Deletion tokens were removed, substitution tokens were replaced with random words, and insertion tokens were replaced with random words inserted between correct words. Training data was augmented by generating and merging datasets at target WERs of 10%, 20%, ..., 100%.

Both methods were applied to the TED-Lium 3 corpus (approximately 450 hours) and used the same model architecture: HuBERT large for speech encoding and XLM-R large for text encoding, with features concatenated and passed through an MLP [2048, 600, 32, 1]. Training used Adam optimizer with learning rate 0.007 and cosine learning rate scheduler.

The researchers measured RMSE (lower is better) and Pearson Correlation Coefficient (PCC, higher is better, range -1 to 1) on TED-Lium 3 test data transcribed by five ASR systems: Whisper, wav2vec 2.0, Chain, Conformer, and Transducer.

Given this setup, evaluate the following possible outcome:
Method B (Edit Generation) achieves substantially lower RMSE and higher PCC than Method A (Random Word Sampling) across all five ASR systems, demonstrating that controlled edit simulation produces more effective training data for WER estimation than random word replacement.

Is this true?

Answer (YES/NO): YES